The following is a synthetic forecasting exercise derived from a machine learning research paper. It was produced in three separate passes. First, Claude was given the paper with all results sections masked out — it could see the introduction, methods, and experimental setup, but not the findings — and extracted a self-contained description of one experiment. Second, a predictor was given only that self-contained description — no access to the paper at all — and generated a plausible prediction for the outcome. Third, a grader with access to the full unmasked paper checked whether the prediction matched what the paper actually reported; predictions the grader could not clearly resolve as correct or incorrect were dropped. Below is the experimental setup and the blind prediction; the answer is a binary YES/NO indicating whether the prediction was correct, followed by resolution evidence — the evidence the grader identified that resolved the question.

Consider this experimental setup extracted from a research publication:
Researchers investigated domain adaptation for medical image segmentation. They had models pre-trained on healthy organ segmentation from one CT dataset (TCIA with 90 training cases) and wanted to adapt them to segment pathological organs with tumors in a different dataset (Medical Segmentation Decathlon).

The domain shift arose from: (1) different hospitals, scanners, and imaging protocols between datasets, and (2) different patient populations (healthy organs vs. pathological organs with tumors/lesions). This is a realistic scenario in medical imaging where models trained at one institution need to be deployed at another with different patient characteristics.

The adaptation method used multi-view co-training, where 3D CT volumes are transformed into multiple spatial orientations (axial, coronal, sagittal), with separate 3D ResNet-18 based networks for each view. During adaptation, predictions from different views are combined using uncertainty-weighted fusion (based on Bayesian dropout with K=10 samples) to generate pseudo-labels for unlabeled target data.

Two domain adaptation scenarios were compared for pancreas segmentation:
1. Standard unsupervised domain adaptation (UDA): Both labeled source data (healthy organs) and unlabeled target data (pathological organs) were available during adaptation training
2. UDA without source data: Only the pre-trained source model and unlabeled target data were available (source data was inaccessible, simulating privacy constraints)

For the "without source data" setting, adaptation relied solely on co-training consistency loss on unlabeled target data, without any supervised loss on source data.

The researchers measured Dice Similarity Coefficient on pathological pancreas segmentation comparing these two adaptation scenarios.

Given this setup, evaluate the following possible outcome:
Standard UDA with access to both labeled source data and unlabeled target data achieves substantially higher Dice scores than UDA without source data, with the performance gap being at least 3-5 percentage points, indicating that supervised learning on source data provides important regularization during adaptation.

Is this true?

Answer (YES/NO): NO